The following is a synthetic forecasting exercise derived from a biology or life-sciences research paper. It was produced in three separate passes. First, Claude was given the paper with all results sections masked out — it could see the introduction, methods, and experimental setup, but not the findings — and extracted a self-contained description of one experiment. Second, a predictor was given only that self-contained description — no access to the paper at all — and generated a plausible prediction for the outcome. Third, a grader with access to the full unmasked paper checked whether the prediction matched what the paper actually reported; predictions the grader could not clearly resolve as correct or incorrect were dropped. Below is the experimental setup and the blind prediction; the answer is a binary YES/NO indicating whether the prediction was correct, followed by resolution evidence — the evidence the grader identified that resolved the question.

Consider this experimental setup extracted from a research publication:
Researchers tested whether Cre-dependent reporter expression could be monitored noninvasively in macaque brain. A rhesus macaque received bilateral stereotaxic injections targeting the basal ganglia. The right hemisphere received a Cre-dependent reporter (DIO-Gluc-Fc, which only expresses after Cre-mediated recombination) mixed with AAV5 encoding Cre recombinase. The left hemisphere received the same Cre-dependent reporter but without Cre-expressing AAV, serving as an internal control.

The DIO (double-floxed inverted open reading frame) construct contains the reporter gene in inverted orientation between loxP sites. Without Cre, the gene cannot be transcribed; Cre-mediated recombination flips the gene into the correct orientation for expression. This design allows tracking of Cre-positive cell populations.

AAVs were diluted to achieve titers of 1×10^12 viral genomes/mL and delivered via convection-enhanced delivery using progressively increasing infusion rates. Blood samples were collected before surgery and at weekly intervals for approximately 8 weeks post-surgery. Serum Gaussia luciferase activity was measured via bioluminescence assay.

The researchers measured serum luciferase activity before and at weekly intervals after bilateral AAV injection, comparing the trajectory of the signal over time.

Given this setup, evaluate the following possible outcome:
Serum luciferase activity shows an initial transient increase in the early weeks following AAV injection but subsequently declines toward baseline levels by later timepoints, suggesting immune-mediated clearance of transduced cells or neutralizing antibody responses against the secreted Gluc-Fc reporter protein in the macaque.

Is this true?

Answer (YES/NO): NO